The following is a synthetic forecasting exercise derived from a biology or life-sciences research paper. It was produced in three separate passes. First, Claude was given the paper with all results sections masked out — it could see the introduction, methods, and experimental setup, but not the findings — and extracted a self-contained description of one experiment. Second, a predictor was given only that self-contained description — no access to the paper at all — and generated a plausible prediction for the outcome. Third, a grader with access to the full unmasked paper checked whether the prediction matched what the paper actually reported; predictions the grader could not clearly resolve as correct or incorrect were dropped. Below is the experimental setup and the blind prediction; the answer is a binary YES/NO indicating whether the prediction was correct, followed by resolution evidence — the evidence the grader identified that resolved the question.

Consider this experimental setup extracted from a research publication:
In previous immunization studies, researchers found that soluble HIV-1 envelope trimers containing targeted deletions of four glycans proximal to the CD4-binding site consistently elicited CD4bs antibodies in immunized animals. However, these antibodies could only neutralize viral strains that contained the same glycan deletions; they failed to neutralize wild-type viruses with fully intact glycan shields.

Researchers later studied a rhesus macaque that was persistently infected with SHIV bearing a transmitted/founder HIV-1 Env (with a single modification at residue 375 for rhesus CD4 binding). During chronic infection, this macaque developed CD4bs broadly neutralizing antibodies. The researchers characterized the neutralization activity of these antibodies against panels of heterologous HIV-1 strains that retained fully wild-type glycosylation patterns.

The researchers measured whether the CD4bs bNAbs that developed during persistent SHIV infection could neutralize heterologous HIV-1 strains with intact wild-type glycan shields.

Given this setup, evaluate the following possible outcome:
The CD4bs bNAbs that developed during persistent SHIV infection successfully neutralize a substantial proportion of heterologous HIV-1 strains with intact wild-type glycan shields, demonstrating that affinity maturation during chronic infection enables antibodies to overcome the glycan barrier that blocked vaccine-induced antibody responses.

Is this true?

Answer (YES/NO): YES